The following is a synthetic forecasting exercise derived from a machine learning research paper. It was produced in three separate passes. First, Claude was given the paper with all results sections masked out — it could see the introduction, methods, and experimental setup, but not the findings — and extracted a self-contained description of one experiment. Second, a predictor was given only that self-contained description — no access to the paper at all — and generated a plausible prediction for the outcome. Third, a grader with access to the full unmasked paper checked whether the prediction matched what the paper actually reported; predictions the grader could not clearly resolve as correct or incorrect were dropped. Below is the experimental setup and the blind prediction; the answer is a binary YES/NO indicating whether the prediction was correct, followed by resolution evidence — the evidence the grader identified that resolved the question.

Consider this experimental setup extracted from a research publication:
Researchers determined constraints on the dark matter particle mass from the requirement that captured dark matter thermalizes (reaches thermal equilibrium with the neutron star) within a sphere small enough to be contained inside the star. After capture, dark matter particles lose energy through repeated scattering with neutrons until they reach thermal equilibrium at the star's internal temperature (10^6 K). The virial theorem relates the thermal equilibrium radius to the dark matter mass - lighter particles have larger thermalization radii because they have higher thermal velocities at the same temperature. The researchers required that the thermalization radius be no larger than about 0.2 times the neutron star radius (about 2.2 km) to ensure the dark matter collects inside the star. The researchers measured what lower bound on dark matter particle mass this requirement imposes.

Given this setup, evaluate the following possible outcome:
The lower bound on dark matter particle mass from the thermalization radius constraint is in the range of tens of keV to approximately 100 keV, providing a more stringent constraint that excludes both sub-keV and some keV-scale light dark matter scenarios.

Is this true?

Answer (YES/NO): YES